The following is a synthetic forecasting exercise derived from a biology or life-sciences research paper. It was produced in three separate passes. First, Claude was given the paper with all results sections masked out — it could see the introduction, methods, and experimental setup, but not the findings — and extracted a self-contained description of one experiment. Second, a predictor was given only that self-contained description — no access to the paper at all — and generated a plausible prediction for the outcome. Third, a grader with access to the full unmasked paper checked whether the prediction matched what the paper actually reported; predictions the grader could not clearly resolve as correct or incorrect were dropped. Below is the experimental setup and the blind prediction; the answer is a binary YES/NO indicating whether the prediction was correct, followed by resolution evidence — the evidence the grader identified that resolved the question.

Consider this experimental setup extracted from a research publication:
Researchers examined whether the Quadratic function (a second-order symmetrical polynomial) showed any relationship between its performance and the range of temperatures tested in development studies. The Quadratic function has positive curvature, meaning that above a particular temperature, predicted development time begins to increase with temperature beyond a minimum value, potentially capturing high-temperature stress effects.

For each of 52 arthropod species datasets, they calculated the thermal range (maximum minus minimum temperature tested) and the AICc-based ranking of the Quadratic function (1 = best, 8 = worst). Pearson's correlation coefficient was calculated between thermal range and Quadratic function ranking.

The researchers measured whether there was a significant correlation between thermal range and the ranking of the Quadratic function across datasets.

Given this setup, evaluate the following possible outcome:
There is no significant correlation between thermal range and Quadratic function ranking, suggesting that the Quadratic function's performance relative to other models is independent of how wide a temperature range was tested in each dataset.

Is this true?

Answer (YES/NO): YES